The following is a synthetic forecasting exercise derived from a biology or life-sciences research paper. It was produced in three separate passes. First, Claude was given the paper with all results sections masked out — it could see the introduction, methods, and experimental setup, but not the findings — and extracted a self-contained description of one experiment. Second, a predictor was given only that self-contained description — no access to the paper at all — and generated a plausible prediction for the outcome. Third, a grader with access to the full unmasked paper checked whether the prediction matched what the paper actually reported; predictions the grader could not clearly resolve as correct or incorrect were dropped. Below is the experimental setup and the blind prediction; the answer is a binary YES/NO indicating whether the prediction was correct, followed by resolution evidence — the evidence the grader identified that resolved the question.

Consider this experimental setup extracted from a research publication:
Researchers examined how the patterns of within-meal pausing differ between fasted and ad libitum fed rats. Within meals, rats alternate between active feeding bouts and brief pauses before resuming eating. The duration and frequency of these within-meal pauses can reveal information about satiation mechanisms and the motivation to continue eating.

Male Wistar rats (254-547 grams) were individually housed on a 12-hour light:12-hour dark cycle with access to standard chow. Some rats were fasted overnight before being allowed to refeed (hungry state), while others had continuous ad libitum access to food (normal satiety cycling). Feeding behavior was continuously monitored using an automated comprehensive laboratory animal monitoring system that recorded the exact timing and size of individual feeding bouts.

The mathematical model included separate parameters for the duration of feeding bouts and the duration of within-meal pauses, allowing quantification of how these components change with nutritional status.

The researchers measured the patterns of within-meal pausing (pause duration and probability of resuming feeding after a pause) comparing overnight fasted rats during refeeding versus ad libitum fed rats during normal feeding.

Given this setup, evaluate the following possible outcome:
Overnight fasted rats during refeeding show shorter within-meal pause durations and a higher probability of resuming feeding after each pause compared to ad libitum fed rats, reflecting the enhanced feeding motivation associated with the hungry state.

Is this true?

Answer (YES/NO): NO